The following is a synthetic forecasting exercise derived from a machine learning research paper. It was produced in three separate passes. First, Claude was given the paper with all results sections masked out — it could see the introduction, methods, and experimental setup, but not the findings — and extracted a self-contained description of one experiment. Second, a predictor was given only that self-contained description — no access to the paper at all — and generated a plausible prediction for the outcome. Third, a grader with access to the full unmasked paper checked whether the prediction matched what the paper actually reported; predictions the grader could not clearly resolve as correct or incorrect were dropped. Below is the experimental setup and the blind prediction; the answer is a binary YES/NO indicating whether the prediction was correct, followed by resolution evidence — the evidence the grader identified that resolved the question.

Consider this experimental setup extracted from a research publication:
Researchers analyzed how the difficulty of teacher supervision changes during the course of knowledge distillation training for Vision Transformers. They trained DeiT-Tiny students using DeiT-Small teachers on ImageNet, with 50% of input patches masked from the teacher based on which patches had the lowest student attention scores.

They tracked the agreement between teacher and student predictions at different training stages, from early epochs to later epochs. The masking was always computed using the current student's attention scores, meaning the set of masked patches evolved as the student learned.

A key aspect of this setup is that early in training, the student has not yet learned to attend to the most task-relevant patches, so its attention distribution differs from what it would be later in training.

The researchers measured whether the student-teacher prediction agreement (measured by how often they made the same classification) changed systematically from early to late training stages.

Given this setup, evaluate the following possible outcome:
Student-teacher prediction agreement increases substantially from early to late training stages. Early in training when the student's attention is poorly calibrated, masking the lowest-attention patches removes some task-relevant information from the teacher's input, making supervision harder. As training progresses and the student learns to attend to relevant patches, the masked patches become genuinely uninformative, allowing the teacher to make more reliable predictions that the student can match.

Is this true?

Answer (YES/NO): NO